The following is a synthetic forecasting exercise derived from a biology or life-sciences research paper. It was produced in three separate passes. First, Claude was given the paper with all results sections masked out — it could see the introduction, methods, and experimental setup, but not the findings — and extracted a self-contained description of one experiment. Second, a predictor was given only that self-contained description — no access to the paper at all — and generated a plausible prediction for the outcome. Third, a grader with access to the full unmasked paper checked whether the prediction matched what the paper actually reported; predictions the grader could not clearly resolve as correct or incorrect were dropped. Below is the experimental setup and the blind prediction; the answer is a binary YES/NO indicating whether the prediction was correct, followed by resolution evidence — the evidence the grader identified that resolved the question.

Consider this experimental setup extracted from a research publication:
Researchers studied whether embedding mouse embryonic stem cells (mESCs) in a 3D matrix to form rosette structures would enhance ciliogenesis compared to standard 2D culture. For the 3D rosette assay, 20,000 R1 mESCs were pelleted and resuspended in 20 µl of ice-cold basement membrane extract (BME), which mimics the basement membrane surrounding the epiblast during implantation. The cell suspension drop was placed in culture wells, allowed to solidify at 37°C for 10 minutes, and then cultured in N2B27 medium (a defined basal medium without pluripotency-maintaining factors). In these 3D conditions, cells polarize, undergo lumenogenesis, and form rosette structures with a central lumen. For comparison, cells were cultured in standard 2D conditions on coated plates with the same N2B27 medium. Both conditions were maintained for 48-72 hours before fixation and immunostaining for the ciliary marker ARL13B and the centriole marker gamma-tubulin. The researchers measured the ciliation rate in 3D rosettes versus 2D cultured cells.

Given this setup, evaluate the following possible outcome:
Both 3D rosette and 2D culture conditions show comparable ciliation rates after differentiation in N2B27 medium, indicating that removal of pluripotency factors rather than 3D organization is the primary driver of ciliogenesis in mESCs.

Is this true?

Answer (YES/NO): NO